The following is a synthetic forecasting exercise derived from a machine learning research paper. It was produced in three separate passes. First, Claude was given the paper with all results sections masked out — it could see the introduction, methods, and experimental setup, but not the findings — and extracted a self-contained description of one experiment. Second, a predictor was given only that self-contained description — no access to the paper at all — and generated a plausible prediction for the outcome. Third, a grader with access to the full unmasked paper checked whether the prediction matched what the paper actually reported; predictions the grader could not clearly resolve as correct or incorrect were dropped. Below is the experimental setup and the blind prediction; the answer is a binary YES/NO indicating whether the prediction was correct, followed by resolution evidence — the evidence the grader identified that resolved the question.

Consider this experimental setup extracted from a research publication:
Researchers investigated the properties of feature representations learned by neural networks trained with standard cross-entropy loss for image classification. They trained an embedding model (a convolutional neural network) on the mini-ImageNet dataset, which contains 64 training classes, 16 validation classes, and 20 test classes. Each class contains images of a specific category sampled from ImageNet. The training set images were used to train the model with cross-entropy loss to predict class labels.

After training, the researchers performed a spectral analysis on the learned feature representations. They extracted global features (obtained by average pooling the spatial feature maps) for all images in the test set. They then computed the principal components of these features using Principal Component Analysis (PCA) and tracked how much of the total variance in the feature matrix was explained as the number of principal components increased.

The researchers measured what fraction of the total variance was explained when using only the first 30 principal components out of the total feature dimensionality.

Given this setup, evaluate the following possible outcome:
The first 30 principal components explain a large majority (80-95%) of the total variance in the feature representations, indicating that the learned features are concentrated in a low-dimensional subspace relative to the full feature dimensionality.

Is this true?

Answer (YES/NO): YES